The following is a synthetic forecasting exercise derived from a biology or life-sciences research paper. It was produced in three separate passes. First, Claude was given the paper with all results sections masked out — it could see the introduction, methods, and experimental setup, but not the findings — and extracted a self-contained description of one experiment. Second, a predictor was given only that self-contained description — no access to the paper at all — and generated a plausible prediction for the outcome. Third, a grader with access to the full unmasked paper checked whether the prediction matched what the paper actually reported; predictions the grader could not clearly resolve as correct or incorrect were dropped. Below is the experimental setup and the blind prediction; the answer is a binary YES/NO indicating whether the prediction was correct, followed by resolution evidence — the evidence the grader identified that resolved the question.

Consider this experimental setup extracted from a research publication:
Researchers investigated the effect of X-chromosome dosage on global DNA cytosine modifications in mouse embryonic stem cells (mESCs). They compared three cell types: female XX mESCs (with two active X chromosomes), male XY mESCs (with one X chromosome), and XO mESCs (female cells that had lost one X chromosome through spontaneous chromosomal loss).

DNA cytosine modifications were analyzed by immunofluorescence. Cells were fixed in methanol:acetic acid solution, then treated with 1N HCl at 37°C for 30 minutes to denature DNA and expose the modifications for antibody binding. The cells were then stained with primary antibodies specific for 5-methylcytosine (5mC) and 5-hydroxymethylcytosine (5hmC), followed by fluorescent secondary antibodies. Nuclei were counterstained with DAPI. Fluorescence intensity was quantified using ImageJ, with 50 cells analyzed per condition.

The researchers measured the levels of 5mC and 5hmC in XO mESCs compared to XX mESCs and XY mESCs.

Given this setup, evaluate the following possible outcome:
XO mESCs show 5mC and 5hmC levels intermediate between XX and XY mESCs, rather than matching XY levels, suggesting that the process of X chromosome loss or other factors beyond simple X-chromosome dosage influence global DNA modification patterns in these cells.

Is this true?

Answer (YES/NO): NO